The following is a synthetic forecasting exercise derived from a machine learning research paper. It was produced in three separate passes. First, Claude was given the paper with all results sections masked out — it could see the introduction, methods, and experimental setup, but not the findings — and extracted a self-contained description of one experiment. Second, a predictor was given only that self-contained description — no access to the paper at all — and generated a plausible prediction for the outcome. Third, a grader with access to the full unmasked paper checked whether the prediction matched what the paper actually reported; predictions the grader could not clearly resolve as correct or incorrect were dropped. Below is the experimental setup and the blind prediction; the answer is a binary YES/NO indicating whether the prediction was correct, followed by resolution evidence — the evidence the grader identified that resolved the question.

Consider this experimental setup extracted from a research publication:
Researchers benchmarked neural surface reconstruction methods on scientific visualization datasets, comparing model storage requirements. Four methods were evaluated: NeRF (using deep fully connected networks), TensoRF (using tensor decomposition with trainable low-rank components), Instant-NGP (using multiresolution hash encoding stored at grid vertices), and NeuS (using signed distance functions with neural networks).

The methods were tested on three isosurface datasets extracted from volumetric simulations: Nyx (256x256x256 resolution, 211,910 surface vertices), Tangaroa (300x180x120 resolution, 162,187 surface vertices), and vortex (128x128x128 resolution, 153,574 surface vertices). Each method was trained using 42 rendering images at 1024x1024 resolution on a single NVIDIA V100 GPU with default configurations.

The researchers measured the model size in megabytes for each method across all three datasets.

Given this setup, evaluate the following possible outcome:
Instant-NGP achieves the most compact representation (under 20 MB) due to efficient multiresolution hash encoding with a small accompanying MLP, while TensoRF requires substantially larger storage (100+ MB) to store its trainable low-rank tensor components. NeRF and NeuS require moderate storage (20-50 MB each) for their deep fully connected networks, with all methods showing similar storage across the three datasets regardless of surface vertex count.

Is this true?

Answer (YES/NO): NO